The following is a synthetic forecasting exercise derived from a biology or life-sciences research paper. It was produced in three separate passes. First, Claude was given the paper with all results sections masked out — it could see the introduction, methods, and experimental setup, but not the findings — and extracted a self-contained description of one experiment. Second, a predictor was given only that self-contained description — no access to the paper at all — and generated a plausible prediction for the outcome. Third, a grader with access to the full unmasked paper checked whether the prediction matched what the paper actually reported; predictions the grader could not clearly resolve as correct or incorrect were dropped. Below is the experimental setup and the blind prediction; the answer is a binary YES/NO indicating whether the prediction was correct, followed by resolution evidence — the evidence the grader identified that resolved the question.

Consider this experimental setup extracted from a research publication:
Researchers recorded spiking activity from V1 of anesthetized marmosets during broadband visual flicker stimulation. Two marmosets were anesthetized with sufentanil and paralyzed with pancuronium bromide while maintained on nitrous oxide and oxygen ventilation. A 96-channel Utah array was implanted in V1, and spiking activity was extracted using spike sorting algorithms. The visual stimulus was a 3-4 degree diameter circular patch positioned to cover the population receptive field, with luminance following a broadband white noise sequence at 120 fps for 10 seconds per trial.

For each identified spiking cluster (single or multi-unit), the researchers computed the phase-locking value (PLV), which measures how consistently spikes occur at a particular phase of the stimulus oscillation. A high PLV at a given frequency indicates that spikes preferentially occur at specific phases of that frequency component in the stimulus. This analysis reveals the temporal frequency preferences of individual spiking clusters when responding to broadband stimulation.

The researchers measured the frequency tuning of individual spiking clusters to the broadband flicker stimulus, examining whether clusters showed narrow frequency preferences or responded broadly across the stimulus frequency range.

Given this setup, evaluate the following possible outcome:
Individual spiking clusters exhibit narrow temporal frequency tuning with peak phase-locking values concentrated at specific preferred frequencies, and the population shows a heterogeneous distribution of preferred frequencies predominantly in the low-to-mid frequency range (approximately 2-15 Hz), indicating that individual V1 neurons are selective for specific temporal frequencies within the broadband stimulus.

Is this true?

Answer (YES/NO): YES